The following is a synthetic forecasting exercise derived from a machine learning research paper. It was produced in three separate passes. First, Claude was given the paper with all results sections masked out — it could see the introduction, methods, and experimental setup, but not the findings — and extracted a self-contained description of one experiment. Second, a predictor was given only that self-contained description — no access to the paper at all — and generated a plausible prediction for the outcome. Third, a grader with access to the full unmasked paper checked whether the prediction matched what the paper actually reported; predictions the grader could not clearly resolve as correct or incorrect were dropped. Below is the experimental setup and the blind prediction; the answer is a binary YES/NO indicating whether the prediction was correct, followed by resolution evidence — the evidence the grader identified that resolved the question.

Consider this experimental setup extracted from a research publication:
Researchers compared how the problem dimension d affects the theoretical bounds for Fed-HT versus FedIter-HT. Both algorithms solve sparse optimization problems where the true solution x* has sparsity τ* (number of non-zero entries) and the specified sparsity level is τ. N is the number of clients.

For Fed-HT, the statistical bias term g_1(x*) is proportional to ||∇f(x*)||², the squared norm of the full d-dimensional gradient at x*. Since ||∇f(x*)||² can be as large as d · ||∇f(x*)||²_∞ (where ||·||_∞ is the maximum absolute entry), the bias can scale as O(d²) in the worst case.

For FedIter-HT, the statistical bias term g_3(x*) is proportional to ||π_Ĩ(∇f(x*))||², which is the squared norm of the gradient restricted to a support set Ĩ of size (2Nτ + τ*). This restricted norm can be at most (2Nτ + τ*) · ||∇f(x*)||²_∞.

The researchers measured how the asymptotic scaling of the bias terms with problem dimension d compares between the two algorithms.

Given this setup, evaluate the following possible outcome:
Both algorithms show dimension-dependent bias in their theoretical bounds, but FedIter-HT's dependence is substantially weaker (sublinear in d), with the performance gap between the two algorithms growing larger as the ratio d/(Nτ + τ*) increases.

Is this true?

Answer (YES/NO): NO